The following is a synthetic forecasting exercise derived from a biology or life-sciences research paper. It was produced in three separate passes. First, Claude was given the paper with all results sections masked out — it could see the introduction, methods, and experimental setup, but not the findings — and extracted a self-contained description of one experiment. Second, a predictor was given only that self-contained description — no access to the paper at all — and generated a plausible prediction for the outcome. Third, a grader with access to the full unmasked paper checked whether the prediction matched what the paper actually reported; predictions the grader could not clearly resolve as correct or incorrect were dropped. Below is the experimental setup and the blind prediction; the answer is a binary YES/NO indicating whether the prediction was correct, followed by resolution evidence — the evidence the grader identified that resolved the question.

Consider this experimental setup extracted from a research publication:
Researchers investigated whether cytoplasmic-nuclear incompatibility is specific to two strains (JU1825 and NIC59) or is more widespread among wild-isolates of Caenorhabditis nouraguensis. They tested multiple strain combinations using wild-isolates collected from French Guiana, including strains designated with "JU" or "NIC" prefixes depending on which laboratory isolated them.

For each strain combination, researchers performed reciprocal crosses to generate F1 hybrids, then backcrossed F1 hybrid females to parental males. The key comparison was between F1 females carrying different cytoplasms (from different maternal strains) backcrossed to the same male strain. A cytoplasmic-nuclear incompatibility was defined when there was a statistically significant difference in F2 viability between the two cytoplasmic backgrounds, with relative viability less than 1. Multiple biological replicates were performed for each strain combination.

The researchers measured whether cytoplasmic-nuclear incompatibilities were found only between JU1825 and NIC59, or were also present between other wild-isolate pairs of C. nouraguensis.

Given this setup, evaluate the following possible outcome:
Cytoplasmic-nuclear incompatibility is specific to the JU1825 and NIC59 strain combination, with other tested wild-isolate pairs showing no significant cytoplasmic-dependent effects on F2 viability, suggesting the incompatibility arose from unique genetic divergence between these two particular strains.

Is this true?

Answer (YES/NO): NO